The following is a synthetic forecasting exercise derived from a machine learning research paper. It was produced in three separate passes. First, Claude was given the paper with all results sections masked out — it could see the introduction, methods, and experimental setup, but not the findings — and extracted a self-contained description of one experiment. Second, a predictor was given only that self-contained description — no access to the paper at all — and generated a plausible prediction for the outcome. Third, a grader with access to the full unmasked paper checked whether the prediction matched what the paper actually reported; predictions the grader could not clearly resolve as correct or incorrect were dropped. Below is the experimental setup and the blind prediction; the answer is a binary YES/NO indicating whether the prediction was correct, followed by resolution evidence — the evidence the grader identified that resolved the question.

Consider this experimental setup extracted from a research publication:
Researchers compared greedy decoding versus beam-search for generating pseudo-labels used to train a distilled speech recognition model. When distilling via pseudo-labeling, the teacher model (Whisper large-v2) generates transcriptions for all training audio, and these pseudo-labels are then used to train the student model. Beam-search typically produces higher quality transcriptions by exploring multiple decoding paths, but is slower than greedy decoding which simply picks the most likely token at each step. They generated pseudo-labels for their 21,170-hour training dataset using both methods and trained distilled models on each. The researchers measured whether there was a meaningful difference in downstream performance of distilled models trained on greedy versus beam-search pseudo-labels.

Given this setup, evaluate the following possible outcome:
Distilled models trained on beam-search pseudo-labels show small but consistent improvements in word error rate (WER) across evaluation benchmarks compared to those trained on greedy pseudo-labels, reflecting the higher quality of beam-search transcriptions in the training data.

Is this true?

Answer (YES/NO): NO